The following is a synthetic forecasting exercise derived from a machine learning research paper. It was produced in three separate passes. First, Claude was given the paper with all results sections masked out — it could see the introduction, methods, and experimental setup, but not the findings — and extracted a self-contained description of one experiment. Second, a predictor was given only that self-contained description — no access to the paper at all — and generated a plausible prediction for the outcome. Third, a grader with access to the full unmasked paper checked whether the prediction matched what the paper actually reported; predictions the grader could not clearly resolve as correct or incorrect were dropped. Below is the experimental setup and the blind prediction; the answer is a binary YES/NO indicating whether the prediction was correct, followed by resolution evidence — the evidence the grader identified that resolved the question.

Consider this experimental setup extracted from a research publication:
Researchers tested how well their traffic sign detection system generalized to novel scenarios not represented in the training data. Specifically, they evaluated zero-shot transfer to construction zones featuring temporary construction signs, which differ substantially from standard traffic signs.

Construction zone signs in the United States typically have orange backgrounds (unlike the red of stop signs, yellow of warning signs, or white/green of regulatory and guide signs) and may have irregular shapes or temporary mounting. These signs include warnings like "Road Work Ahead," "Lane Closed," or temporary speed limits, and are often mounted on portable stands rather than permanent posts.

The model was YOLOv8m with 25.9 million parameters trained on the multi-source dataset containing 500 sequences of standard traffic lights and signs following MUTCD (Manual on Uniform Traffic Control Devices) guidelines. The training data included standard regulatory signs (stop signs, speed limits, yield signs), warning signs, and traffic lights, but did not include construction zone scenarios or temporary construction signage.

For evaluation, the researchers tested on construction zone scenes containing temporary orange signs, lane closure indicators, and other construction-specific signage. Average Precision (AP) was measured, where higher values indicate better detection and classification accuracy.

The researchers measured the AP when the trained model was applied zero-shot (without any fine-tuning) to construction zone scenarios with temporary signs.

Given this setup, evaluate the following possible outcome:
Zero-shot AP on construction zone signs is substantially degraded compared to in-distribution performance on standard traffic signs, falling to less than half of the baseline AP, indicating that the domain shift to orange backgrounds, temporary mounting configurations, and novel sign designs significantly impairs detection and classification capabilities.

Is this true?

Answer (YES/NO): YES